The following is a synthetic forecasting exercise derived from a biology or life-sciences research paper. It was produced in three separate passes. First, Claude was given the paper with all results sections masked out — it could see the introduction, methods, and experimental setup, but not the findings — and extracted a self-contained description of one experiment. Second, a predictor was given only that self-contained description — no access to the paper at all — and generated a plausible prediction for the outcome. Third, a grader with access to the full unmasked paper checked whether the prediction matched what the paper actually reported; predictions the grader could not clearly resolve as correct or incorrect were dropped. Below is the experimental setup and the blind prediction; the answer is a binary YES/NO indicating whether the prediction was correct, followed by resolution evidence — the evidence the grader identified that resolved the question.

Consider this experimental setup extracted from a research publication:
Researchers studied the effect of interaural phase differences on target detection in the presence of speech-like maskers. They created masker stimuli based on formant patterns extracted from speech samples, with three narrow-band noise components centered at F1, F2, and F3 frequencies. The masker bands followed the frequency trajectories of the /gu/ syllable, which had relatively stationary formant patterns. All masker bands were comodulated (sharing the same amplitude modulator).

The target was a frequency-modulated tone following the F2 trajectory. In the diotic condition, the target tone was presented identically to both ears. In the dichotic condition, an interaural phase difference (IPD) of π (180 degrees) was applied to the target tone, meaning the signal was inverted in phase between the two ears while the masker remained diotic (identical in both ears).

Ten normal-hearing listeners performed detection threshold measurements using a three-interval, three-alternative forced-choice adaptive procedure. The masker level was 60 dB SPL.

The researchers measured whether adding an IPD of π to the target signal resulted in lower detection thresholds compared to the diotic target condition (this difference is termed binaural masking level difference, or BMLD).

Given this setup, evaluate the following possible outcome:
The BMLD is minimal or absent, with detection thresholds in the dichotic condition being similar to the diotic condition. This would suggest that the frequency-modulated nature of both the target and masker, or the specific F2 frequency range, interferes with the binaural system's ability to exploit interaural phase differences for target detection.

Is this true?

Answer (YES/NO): NO